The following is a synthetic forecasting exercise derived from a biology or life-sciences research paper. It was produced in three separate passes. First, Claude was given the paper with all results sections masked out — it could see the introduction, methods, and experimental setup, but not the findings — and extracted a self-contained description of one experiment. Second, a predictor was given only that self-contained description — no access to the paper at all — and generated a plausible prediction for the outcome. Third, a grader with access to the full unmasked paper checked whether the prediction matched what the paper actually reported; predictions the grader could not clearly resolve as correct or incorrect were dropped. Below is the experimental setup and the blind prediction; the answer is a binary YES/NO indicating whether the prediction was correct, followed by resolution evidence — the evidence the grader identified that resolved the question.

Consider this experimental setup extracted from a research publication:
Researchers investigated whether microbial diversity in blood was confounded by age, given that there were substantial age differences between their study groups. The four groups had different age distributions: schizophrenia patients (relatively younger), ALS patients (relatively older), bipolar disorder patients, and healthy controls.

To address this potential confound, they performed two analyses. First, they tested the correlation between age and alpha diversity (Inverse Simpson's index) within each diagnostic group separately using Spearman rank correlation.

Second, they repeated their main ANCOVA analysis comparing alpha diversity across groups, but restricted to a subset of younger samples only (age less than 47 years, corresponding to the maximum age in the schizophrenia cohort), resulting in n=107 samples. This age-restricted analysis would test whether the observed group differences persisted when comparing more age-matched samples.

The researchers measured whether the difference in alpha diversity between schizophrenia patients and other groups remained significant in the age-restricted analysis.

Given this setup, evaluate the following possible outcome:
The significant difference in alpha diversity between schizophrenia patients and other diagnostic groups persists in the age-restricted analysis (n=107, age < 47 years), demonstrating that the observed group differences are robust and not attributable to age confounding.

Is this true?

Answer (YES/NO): YES